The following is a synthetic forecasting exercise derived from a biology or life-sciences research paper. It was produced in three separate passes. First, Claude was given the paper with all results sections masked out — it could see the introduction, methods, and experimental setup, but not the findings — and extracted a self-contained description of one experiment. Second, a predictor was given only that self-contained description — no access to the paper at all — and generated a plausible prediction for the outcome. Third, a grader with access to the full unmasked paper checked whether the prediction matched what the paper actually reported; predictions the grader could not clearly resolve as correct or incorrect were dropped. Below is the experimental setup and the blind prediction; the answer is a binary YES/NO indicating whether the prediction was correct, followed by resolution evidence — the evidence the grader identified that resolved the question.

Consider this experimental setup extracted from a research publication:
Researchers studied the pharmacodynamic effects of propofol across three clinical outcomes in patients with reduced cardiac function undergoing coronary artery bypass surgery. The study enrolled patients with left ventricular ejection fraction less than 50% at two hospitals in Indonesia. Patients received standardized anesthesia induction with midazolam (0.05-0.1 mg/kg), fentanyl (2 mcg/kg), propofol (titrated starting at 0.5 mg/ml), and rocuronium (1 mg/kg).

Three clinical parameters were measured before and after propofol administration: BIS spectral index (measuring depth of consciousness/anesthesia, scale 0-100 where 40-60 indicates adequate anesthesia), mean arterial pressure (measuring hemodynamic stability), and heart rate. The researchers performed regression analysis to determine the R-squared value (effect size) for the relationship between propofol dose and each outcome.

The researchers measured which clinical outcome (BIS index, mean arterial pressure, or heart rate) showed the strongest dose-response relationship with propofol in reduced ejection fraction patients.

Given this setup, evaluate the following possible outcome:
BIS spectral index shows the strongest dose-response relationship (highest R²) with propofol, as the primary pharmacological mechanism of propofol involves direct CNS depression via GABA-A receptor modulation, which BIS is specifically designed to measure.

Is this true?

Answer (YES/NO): YES